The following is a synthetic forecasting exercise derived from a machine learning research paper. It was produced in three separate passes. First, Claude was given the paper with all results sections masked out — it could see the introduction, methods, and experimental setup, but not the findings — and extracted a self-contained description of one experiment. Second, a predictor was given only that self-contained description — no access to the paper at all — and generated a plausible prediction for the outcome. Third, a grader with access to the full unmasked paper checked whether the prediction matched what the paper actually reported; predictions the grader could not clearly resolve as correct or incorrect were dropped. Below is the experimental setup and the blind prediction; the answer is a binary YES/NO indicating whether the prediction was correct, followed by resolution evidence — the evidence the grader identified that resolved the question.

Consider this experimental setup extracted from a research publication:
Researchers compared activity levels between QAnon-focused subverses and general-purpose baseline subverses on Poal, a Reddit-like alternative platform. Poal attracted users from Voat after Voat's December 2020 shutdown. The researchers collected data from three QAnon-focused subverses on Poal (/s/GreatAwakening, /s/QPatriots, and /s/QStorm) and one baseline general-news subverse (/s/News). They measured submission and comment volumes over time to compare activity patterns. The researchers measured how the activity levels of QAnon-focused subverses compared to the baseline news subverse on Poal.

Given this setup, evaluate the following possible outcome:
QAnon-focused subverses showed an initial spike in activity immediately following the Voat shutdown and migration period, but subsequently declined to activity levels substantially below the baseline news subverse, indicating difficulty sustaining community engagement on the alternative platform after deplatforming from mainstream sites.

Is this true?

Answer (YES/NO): NO